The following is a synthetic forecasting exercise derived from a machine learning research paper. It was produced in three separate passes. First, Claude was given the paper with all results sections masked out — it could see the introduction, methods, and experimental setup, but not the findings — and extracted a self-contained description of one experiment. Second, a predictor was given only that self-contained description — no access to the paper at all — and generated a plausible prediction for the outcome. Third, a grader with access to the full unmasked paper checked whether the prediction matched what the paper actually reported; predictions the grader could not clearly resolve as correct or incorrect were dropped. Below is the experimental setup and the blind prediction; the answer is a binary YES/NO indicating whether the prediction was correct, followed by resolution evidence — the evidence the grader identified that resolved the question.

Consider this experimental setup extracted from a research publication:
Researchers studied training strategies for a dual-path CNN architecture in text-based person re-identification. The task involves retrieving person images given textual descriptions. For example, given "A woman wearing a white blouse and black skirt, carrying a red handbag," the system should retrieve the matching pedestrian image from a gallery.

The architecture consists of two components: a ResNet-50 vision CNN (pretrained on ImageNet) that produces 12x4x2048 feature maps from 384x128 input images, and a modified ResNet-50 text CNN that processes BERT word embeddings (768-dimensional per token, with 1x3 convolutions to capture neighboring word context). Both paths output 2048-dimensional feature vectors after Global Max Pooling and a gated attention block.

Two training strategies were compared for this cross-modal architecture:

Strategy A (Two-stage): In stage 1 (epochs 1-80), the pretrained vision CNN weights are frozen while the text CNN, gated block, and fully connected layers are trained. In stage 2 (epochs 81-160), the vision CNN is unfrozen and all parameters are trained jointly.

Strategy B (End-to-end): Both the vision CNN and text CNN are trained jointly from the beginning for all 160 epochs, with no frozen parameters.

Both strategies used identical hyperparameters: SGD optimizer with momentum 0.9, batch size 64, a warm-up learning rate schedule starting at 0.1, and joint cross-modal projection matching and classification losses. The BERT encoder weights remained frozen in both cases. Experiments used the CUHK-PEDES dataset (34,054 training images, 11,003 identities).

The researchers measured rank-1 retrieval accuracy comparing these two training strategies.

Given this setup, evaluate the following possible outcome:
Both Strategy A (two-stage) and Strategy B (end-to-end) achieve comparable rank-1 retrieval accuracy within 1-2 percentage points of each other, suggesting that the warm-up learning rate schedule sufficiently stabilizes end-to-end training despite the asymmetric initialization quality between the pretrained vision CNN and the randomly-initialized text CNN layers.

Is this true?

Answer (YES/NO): NO